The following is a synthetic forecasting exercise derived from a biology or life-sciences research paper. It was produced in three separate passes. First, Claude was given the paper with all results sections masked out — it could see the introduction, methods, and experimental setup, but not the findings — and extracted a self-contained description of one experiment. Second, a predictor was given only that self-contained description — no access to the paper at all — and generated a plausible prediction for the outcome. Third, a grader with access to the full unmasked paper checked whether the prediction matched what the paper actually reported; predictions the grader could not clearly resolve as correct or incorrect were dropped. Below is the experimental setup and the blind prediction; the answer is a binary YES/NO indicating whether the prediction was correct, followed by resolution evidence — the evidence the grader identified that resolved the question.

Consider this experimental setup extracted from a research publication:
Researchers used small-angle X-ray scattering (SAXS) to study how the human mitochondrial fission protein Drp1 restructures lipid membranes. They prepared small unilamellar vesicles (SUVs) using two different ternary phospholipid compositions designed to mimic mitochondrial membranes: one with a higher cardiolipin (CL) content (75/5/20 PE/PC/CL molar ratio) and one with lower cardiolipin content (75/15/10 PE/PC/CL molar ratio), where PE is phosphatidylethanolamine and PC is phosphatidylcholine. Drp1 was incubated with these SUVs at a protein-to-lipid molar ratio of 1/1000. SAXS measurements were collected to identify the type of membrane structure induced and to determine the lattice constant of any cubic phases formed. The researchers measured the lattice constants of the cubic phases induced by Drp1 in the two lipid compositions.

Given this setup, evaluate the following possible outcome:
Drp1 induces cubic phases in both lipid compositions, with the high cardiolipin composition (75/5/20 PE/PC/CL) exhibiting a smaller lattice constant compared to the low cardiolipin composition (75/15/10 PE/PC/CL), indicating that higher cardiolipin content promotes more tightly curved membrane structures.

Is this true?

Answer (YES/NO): YES